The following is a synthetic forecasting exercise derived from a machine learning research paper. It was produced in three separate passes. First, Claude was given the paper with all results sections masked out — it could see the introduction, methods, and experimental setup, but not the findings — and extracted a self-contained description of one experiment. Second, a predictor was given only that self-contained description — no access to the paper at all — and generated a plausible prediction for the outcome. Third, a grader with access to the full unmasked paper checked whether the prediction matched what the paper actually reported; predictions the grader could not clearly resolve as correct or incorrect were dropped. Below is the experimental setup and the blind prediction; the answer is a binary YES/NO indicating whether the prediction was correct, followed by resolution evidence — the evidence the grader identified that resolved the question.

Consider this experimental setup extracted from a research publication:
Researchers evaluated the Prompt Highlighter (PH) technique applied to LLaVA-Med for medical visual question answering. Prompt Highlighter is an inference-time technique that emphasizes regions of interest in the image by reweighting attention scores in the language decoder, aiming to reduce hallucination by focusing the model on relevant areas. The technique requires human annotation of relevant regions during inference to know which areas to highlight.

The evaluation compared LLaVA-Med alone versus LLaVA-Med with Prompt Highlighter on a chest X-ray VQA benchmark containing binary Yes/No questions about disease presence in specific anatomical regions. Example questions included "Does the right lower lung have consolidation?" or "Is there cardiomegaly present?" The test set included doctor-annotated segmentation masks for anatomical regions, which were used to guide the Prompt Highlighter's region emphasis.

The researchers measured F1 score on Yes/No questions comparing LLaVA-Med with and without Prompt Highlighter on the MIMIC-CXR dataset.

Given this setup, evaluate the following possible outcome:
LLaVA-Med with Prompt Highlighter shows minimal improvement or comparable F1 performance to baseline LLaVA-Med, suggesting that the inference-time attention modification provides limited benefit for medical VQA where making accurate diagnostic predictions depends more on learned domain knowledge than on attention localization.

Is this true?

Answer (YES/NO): NO